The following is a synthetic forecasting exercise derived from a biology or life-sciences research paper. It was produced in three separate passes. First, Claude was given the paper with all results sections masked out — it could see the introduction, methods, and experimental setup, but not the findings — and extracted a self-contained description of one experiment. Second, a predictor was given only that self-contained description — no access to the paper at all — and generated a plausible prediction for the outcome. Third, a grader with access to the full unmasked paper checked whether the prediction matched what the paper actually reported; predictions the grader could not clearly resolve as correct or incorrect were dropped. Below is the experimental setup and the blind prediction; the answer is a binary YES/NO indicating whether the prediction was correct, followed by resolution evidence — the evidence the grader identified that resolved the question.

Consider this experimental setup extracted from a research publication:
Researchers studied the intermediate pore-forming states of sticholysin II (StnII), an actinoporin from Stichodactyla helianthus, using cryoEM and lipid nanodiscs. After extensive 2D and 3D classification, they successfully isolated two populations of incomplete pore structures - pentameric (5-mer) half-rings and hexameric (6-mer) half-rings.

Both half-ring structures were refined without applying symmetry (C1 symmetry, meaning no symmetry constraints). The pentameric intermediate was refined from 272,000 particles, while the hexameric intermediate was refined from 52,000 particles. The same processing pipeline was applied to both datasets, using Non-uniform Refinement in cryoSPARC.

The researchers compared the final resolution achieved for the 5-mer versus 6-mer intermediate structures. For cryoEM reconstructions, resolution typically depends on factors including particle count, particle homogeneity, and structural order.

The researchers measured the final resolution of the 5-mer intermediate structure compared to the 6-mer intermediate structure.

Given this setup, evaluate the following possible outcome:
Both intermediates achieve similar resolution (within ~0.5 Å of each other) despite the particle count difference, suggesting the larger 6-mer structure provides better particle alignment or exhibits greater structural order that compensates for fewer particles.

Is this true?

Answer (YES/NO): NO